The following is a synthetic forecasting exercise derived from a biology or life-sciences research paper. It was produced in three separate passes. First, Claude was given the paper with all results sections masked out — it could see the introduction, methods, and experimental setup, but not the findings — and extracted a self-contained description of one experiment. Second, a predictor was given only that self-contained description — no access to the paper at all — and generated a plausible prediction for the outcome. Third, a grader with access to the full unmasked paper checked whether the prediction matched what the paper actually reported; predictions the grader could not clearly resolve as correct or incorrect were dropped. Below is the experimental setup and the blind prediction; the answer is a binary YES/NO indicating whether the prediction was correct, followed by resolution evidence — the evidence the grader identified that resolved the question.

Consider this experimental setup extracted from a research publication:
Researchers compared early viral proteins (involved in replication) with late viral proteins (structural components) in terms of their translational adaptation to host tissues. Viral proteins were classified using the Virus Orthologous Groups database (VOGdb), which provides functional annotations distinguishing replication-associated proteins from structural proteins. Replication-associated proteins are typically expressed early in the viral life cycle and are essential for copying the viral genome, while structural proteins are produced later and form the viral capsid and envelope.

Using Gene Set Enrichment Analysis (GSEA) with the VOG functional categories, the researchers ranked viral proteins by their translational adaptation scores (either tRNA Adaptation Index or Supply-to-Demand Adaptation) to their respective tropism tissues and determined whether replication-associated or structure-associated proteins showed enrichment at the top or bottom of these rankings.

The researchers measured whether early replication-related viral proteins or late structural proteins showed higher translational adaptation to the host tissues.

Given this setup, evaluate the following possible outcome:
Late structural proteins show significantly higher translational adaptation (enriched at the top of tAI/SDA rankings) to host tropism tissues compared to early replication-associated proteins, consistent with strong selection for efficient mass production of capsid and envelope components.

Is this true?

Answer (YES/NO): NO